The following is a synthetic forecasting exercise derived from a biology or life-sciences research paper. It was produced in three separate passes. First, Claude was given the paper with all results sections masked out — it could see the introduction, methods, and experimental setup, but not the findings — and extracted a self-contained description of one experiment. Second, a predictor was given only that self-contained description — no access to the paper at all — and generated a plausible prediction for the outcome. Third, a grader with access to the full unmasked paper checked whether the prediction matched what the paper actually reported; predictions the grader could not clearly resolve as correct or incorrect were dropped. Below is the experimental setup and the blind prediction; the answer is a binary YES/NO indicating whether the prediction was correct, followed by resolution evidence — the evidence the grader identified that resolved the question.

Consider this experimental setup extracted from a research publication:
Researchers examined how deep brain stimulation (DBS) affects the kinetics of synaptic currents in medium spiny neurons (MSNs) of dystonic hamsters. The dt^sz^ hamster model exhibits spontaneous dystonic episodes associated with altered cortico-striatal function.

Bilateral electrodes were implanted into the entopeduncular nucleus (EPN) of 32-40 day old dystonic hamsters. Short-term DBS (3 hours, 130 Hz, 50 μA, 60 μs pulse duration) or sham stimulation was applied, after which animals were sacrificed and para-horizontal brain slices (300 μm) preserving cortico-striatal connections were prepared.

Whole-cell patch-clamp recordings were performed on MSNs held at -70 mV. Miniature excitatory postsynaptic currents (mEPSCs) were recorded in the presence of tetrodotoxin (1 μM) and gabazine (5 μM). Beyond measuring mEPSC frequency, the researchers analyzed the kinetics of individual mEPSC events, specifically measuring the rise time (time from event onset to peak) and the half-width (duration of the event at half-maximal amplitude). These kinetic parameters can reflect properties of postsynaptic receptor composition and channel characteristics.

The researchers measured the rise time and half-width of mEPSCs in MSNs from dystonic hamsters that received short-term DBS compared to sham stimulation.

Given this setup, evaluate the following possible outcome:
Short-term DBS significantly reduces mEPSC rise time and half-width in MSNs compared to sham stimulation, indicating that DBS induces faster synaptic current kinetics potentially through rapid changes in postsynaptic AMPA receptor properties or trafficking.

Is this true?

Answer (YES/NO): NO